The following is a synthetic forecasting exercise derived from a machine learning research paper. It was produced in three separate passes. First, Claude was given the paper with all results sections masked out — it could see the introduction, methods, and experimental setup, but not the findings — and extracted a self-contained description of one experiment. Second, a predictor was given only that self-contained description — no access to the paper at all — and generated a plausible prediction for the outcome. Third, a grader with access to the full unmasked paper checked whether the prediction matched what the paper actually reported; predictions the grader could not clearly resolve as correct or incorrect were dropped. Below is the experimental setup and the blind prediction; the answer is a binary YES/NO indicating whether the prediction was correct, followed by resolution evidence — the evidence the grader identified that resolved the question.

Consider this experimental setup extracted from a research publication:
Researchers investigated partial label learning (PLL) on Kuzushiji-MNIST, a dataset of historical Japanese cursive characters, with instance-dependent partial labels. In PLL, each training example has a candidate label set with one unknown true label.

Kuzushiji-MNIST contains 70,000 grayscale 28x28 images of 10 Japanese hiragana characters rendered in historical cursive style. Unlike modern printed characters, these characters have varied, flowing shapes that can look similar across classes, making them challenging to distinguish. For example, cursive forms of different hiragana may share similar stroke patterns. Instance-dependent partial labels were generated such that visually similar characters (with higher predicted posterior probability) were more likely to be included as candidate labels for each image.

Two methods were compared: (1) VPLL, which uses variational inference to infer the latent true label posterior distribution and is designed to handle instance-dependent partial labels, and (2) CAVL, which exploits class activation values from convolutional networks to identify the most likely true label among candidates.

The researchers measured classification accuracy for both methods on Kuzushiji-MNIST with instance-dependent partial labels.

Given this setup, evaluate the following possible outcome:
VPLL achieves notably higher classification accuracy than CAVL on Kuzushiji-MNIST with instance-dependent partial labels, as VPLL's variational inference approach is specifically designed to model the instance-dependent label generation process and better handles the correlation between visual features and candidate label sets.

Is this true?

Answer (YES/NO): YES